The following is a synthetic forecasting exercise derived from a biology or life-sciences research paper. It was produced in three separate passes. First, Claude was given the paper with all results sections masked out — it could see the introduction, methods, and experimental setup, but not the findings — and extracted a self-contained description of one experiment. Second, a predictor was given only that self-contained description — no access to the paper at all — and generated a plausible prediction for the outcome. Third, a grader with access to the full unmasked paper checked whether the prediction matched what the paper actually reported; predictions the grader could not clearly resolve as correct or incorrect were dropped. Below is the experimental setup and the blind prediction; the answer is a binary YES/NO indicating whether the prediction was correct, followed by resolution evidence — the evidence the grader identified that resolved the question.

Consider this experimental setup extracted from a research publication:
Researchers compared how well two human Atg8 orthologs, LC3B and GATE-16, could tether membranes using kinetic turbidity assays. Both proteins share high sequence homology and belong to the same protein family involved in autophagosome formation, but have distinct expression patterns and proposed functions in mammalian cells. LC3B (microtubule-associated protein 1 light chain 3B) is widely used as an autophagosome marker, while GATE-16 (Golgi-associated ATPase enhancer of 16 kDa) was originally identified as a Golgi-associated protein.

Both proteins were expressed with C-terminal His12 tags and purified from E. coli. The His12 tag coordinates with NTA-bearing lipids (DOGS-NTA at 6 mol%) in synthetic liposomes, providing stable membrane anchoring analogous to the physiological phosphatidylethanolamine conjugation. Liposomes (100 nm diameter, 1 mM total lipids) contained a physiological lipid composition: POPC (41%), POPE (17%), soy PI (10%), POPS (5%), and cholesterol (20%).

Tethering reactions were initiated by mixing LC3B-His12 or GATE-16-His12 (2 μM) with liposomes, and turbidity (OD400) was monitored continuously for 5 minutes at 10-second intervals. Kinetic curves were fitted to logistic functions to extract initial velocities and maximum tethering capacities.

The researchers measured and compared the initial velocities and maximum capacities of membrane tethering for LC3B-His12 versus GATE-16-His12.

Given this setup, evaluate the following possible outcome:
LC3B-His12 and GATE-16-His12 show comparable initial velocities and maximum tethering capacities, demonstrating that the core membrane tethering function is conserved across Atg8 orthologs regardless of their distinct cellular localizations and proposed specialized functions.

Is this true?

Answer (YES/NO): NO